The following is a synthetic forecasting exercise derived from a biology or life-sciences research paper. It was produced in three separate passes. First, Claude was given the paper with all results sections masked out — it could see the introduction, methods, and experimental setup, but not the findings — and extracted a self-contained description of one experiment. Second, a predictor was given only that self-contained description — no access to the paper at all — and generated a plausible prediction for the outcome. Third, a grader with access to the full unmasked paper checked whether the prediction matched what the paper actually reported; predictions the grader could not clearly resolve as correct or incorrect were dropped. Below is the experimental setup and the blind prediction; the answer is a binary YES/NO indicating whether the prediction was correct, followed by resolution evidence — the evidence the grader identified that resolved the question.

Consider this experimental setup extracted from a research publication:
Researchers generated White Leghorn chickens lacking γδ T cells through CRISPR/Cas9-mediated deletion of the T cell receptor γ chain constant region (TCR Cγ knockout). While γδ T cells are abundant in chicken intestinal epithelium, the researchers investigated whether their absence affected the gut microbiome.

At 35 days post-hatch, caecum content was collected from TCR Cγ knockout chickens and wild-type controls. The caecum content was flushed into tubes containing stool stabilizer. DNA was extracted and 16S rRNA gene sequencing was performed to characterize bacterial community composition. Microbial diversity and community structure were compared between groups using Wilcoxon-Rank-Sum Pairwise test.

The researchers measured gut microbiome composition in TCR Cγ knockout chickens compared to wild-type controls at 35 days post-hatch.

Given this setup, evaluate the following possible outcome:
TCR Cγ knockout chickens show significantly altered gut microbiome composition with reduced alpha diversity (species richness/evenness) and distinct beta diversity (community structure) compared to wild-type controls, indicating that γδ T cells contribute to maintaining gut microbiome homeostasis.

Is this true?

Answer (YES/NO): NO